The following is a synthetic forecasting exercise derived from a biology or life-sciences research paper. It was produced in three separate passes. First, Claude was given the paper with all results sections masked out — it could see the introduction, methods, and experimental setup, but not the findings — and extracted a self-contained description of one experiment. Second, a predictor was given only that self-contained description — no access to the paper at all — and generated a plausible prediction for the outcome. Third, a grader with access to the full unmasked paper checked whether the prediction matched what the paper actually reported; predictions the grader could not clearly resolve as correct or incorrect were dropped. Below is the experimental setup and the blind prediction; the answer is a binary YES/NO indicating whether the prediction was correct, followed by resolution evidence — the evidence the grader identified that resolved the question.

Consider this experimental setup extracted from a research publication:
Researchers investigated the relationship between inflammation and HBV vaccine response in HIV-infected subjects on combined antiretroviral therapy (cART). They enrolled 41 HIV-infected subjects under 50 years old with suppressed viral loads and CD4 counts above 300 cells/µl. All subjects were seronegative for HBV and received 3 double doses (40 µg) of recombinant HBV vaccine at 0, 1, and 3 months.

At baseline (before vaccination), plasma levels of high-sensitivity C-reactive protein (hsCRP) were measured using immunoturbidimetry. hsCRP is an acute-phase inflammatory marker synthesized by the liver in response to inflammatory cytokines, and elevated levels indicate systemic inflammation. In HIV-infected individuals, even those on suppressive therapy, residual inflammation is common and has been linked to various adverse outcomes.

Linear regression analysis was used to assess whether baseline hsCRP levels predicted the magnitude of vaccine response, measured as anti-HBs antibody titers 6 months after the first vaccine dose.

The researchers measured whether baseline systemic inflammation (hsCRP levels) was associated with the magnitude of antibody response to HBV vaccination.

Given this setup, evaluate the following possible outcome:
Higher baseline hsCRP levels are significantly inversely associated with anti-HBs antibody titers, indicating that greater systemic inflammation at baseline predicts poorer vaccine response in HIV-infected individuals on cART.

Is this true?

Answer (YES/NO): NO